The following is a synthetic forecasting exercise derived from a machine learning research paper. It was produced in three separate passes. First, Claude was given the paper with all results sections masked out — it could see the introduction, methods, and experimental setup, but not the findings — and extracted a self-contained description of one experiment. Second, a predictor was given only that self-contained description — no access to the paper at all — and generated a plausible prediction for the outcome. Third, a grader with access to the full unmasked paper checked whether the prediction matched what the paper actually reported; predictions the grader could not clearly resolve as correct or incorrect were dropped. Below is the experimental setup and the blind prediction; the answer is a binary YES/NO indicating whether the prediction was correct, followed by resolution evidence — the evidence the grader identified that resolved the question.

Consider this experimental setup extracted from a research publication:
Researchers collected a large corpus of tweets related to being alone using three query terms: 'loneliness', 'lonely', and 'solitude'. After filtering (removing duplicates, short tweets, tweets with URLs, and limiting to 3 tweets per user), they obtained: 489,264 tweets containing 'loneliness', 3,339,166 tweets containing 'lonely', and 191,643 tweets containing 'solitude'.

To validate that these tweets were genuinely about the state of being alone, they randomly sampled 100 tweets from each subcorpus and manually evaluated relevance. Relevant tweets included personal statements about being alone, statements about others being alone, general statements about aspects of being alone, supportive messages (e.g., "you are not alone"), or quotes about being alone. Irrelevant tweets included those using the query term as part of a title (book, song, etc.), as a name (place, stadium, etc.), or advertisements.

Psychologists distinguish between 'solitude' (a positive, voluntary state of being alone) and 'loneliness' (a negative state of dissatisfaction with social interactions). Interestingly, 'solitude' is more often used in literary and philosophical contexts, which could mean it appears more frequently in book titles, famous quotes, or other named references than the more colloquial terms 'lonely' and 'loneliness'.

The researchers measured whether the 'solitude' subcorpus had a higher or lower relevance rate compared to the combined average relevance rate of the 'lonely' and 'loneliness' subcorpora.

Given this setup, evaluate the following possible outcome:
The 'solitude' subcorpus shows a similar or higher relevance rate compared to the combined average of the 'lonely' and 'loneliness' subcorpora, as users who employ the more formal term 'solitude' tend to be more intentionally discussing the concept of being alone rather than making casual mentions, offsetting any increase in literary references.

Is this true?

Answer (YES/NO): NO